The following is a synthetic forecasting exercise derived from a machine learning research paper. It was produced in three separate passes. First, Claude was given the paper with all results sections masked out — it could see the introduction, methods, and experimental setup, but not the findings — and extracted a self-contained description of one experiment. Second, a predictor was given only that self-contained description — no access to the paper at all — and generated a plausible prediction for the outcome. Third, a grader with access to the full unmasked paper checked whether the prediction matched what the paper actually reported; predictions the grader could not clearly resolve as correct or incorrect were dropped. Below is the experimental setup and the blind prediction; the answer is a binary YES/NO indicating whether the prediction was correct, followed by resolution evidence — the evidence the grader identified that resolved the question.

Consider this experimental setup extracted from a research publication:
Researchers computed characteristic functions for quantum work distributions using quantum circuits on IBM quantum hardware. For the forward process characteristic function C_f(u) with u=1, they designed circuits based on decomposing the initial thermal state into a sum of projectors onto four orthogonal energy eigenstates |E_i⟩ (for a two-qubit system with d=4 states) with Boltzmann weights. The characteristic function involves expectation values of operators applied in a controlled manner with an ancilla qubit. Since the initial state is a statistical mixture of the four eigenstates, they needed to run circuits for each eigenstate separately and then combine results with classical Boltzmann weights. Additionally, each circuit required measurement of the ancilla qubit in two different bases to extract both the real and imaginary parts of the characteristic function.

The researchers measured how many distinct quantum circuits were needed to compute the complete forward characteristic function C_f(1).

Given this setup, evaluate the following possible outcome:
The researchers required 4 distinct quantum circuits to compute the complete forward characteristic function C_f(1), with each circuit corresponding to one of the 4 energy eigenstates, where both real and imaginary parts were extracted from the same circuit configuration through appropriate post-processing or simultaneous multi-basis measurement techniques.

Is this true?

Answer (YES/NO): NO